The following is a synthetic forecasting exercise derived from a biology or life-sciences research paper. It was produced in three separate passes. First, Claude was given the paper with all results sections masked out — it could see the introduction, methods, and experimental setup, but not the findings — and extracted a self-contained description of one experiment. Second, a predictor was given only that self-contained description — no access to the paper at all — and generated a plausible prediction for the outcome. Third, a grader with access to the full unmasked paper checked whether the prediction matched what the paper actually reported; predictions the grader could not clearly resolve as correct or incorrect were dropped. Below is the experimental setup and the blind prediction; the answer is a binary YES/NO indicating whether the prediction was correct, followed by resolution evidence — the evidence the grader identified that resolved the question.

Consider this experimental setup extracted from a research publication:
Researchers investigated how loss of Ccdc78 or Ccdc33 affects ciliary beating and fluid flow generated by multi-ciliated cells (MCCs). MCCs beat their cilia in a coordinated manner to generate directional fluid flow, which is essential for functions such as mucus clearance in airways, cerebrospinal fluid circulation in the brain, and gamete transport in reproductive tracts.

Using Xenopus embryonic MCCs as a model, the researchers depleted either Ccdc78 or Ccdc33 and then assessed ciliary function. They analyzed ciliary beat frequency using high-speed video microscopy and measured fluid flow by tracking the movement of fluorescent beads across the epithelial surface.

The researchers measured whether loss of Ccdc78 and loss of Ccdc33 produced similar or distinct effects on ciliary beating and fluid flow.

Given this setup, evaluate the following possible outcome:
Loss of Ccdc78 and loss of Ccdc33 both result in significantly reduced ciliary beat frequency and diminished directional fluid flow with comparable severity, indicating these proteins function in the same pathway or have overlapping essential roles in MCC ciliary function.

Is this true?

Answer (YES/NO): NO